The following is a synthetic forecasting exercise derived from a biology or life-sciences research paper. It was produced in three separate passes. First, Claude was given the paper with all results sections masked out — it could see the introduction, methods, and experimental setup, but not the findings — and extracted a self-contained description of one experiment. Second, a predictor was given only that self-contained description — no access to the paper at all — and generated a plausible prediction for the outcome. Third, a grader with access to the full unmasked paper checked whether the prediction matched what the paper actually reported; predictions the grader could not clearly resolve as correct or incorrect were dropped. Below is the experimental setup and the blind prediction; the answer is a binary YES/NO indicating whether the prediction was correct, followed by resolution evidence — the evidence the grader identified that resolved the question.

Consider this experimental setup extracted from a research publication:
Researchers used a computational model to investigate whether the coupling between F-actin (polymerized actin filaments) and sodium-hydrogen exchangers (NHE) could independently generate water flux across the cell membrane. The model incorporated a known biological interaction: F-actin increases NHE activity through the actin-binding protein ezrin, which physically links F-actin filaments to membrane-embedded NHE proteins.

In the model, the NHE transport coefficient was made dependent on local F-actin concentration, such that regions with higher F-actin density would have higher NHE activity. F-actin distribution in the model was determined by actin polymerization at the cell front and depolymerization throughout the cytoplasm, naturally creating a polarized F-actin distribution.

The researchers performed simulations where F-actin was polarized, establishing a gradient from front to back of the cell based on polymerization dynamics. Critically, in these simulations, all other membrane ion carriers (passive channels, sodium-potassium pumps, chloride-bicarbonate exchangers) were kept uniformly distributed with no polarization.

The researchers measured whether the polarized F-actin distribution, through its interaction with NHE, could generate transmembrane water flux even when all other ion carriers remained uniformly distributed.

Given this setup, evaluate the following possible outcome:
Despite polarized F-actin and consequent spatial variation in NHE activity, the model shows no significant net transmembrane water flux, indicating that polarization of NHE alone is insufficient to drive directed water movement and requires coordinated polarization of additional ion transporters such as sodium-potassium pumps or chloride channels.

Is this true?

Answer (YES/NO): NO